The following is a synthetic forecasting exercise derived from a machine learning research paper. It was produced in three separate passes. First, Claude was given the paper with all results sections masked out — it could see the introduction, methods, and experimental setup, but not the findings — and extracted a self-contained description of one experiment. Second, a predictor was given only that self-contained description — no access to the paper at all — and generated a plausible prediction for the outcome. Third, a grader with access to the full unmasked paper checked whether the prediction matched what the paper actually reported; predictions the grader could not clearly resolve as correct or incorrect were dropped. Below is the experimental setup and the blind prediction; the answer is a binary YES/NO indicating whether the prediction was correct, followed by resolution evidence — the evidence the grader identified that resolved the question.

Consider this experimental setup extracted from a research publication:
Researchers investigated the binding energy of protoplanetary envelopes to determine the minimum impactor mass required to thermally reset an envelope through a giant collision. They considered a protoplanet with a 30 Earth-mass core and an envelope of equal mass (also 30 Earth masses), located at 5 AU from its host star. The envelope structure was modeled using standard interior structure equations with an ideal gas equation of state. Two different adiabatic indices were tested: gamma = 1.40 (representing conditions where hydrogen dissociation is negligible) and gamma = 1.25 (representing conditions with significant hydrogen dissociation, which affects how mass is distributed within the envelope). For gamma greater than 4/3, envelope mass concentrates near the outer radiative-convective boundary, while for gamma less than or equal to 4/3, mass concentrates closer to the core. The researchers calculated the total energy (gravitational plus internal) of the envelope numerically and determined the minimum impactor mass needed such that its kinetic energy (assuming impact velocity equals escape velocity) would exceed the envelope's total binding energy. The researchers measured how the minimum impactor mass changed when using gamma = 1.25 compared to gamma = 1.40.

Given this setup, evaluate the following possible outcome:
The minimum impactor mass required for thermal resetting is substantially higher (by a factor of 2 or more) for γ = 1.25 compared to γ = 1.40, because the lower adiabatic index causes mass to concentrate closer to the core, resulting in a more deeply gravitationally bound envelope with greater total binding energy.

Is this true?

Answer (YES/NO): NO